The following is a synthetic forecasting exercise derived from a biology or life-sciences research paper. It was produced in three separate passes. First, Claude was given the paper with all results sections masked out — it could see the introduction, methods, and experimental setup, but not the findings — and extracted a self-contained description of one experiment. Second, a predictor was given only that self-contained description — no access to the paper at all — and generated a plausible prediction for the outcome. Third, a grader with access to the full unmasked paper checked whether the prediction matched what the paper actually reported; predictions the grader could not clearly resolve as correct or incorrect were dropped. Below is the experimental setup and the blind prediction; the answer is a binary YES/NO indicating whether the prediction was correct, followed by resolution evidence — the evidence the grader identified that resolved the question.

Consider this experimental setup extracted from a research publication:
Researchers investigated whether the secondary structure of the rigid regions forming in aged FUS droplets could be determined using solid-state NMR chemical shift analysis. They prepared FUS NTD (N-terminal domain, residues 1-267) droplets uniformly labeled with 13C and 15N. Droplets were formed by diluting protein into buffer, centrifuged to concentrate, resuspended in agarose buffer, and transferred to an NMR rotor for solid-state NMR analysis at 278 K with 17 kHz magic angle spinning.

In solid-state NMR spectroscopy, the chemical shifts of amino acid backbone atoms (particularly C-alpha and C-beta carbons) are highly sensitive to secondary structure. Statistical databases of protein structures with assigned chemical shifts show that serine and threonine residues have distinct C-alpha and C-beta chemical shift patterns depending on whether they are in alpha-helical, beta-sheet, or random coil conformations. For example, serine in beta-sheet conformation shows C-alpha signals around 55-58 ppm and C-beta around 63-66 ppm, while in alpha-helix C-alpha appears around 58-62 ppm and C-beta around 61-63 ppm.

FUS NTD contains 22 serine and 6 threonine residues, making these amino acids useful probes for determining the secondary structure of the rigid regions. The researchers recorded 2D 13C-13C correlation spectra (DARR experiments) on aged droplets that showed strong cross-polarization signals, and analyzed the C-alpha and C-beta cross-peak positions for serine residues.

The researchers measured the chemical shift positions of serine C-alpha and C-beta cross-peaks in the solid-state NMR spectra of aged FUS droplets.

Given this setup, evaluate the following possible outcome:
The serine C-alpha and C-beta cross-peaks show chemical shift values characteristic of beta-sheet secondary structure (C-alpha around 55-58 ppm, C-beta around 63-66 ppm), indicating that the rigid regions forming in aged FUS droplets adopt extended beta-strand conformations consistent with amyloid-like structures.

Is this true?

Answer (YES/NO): YES